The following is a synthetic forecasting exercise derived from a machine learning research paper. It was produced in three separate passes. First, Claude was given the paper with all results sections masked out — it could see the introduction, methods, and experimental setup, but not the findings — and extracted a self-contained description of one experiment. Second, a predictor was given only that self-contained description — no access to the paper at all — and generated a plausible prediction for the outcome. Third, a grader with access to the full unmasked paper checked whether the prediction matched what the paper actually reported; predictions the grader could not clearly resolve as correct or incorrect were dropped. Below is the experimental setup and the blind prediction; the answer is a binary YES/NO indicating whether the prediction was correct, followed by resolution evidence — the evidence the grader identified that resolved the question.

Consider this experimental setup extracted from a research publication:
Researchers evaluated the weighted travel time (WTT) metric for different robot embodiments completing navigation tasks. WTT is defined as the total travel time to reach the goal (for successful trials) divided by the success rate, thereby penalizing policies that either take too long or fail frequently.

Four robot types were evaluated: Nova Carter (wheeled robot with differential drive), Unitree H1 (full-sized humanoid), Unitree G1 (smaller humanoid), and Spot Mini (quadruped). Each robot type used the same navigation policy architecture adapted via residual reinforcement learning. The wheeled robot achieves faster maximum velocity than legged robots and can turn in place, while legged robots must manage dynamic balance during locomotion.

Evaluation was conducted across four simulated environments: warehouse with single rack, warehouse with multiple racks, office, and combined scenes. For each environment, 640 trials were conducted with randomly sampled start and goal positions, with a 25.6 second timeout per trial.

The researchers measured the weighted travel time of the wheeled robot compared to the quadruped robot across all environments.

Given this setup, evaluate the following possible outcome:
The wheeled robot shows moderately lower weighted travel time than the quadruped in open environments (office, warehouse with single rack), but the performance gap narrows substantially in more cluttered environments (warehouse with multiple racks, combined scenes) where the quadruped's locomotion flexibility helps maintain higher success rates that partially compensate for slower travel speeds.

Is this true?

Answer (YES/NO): NO